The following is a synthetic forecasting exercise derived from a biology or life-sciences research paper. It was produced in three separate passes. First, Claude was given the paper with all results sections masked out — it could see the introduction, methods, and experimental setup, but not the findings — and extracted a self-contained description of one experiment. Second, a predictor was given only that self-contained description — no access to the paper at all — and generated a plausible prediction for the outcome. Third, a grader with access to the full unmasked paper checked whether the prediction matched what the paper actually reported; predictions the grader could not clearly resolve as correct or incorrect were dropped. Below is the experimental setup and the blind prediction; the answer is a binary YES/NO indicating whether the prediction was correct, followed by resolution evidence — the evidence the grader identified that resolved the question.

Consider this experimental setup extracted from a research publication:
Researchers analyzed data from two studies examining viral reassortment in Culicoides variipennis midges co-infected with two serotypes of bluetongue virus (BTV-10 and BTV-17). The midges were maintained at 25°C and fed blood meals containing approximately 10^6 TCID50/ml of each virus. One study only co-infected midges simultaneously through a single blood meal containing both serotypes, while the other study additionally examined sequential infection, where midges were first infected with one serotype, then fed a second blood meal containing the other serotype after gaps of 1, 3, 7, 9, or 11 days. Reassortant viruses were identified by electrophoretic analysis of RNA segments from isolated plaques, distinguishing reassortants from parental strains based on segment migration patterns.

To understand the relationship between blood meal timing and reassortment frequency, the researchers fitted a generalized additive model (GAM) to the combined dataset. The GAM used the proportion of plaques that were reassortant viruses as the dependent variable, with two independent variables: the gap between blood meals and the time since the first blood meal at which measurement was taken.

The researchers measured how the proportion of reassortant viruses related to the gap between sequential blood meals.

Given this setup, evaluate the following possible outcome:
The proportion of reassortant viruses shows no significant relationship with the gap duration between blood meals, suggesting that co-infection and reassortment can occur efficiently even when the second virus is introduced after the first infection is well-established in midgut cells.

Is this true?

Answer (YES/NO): NO